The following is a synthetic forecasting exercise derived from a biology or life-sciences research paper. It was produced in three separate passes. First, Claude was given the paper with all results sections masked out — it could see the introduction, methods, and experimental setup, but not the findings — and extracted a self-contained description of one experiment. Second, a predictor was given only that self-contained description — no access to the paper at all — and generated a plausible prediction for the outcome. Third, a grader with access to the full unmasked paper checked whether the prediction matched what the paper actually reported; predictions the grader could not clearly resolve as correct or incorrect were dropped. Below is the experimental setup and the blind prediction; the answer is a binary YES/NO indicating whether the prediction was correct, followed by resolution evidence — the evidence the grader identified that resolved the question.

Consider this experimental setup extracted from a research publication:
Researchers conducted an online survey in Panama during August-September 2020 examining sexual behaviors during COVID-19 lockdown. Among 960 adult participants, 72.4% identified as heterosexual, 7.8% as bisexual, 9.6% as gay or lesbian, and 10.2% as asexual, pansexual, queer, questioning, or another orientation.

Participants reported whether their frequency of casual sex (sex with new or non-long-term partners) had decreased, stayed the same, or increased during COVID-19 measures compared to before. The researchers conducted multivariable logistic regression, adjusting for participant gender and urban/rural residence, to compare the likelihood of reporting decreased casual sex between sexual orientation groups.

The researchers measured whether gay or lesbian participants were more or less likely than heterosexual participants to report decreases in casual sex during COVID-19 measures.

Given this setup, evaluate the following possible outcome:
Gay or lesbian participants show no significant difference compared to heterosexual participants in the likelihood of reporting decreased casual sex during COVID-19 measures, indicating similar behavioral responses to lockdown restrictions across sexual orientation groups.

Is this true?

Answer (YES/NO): NO